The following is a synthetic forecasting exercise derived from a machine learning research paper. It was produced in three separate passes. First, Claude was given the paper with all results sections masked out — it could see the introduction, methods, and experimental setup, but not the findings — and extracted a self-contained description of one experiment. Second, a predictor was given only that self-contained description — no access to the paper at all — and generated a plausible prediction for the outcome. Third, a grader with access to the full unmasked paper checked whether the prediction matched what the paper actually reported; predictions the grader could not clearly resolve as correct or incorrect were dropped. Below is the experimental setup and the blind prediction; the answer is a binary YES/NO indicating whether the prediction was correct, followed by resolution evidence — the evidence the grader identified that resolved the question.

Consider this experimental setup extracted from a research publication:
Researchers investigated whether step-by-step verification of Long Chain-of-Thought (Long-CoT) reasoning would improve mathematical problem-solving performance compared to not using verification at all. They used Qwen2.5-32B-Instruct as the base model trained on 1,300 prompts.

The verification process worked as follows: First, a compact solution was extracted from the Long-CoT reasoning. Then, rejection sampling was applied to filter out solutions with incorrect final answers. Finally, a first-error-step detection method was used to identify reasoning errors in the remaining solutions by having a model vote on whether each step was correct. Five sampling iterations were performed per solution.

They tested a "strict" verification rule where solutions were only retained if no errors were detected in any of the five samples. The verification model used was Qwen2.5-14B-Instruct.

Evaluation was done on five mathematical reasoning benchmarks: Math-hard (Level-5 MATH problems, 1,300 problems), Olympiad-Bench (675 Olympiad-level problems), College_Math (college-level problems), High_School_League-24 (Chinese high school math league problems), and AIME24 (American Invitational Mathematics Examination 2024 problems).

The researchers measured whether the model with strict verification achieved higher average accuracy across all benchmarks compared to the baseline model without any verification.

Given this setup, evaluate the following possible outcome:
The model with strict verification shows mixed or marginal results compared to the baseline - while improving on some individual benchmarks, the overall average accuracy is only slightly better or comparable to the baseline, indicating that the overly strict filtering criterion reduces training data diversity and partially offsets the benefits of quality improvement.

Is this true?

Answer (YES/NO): YES